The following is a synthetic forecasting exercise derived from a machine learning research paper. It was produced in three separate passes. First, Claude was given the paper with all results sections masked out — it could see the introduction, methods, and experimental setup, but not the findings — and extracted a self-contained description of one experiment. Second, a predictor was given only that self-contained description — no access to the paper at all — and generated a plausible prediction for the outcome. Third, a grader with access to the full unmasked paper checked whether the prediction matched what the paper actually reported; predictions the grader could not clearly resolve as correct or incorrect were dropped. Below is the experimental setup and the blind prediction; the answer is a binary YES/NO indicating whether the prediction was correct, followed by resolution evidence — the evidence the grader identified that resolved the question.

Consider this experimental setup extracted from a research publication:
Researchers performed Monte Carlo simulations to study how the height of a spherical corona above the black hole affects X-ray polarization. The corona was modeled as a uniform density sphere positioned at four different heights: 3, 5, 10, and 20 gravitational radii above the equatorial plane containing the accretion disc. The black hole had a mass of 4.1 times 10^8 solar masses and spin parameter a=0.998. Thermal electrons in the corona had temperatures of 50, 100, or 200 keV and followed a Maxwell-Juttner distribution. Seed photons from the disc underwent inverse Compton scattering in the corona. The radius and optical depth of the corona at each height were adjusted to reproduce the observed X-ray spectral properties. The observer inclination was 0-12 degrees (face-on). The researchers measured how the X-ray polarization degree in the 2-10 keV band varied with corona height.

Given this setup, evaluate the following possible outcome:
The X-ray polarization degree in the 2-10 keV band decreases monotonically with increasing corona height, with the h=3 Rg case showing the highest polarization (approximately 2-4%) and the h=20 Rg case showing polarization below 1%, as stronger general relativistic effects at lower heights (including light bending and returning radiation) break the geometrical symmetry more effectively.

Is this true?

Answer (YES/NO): NO